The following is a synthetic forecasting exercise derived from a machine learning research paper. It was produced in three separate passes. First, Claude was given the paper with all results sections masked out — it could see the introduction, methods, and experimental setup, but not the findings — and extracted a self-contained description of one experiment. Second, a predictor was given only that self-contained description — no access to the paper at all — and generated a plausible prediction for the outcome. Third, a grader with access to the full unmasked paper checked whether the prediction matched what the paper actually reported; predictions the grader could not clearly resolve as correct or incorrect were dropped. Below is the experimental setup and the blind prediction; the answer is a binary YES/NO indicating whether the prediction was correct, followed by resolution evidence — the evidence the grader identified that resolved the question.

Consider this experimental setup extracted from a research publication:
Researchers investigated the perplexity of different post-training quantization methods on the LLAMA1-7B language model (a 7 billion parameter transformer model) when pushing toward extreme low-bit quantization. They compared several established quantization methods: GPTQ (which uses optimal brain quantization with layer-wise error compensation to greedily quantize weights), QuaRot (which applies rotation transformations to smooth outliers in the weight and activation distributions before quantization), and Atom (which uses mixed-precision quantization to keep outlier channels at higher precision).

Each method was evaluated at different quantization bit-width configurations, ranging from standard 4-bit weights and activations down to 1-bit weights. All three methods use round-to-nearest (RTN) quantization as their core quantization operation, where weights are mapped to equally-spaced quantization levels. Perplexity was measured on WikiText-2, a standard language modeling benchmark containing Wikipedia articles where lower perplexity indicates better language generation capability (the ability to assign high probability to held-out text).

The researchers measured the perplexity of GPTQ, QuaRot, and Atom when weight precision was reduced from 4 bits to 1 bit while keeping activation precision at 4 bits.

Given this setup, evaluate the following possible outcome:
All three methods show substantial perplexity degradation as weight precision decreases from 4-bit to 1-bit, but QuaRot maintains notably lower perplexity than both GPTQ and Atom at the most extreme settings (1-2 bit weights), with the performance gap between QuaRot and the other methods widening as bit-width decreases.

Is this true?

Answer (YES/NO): NO